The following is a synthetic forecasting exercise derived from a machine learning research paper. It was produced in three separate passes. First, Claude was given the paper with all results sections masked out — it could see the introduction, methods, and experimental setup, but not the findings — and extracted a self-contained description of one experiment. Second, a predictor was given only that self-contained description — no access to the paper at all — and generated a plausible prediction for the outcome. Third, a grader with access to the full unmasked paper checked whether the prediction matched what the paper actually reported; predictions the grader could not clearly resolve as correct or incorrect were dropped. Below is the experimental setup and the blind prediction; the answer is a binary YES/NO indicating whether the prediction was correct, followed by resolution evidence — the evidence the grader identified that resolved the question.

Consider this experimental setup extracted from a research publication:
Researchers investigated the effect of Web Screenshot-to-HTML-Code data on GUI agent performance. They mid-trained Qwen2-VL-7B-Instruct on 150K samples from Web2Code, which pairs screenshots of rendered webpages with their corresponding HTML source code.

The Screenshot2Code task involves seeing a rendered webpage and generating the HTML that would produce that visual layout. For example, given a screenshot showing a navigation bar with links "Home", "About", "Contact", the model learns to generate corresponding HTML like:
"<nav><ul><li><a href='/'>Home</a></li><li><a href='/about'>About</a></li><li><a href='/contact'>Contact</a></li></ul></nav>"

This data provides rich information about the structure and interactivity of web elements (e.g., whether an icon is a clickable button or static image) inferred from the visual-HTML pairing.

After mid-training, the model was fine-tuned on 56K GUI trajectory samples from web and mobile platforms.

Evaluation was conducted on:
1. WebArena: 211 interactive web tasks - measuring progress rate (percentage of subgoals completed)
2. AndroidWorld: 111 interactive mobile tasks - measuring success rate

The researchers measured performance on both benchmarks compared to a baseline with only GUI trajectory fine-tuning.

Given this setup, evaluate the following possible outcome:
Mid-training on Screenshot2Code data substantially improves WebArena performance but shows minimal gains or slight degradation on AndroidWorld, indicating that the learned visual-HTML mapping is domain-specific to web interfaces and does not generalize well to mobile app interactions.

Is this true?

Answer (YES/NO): NO